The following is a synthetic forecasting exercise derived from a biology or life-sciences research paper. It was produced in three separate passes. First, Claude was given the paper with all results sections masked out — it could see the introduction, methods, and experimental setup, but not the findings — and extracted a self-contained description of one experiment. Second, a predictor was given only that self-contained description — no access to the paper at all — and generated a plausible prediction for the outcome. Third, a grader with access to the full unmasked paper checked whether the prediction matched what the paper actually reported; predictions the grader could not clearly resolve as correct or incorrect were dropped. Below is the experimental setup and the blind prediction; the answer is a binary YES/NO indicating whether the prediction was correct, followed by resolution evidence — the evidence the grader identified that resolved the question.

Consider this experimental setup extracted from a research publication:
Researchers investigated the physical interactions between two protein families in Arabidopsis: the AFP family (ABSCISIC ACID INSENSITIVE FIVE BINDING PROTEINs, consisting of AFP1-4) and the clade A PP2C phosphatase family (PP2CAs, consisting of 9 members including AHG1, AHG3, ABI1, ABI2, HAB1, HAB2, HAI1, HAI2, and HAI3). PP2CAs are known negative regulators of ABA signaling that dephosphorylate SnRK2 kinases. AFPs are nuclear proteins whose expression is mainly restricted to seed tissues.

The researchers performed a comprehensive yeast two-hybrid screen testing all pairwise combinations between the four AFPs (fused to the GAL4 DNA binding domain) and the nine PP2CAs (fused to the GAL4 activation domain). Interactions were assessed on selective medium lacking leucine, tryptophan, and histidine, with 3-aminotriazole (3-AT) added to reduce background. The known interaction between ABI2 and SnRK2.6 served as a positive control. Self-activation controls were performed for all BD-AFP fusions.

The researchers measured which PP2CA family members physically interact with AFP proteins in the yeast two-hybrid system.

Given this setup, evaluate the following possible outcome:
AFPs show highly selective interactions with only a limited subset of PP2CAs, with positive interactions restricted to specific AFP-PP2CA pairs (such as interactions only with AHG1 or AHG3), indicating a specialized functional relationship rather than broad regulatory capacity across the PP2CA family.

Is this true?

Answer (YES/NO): YES